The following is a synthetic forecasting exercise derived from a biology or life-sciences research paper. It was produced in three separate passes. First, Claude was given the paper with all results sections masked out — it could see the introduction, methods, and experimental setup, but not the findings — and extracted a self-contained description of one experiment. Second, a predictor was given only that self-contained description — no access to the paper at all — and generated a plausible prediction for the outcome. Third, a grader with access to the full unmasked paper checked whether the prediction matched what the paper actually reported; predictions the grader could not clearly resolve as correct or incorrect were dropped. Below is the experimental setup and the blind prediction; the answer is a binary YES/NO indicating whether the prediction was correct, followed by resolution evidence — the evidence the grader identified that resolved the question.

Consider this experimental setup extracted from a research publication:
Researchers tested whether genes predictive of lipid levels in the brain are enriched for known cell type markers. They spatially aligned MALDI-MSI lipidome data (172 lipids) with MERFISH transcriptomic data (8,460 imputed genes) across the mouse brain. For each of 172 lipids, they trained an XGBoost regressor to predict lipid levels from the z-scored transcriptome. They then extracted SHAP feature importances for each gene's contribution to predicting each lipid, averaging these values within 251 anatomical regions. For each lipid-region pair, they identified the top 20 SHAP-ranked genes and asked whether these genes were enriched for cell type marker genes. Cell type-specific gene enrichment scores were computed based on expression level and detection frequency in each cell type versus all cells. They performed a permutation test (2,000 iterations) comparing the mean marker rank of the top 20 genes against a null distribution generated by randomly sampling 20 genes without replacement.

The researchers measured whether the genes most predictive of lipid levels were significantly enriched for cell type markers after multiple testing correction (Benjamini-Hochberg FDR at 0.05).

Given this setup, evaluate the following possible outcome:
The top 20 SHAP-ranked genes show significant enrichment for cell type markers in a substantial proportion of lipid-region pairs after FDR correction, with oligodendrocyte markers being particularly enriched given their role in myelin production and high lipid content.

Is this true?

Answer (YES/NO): NO